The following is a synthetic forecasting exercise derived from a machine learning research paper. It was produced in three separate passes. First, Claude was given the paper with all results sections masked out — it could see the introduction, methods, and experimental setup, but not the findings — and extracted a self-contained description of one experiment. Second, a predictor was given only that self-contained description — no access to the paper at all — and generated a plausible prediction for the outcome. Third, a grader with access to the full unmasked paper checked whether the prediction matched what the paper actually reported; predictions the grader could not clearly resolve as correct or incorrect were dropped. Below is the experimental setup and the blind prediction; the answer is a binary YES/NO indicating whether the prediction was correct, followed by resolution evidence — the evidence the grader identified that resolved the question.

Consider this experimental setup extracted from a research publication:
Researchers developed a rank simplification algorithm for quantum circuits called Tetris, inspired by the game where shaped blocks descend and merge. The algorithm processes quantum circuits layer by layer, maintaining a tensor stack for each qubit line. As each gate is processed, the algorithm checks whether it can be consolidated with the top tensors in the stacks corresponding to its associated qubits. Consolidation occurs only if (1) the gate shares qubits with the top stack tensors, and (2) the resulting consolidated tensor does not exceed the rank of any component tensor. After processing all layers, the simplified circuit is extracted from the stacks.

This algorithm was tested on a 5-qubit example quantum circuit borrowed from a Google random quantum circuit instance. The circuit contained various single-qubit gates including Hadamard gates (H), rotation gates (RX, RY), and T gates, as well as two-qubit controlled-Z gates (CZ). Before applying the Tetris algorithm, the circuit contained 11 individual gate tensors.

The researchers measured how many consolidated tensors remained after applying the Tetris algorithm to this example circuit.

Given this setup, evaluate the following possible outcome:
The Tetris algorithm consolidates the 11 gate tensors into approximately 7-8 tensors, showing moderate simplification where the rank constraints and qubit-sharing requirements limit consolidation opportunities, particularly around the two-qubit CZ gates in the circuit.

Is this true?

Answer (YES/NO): NO